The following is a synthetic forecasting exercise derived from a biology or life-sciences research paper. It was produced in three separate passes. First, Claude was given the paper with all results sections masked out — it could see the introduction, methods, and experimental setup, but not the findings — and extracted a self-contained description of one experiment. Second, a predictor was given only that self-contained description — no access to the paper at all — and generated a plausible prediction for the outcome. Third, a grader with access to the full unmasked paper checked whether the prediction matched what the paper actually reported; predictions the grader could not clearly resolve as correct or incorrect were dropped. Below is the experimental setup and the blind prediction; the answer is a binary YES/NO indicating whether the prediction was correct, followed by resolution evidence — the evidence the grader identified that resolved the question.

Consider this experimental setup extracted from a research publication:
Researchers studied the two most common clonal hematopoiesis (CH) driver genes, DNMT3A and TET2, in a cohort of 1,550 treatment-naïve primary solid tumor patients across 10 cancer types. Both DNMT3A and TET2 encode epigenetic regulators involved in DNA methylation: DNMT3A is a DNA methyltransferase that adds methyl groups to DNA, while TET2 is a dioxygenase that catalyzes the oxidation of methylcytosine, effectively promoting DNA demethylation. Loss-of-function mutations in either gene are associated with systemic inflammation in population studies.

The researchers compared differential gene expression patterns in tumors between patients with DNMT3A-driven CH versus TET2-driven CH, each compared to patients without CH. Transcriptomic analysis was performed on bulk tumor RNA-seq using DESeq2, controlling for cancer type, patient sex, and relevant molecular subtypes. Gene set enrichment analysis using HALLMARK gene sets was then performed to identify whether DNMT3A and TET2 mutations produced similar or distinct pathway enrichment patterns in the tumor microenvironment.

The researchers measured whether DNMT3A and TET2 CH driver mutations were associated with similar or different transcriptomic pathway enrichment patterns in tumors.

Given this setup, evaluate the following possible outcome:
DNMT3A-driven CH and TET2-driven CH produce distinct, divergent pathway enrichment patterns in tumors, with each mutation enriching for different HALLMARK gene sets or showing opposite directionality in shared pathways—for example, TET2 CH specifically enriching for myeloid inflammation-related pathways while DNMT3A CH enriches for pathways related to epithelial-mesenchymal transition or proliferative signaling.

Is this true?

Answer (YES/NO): NO